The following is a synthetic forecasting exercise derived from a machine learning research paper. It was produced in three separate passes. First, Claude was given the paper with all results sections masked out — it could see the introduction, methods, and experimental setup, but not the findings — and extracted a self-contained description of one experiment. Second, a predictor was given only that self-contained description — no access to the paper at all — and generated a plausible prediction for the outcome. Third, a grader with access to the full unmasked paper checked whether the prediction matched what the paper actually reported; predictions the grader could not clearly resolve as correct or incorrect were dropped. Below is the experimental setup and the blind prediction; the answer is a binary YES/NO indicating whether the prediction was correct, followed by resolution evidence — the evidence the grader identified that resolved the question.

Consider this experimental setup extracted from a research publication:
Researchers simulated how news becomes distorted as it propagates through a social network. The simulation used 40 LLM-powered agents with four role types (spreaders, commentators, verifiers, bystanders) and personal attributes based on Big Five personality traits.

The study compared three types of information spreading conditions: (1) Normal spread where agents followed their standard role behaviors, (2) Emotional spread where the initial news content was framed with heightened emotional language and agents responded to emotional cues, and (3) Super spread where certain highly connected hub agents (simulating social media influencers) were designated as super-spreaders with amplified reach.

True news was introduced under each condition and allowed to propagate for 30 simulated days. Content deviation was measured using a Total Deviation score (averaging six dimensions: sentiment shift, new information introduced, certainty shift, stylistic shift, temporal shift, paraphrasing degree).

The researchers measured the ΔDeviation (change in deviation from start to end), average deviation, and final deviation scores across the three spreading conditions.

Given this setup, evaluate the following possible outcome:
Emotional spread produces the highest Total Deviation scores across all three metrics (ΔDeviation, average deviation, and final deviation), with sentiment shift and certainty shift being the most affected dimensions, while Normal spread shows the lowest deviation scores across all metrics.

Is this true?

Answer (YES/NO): NO